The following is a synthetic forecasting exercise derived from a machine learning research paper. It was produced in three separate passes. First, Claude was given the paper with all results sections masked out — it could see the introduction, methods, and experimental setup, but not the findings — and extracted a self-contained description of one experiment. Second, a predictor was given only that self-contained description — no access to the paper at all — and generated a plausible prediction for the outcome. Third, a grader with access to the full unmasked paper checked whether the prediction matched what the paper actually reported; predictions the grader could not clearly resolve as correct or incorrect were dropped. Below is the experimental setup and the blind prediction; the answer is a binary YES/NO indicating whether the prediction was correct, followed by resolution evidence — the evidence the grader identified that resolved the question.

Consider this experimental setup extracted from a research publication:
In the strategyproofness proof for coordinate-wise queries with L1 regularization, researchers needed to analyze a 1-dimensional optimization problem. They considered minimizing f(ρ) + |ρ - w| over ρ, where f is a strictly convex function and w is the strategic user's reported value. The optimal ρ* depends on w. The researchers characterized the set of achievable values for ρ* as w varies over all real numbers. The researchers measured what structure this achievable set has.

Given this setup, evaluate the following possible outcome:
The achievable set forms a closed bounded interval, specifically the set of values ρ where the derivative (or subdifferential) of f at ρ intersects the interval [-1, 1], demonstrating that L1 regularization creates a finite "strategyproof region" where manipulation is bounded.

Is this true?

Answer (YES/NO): NO